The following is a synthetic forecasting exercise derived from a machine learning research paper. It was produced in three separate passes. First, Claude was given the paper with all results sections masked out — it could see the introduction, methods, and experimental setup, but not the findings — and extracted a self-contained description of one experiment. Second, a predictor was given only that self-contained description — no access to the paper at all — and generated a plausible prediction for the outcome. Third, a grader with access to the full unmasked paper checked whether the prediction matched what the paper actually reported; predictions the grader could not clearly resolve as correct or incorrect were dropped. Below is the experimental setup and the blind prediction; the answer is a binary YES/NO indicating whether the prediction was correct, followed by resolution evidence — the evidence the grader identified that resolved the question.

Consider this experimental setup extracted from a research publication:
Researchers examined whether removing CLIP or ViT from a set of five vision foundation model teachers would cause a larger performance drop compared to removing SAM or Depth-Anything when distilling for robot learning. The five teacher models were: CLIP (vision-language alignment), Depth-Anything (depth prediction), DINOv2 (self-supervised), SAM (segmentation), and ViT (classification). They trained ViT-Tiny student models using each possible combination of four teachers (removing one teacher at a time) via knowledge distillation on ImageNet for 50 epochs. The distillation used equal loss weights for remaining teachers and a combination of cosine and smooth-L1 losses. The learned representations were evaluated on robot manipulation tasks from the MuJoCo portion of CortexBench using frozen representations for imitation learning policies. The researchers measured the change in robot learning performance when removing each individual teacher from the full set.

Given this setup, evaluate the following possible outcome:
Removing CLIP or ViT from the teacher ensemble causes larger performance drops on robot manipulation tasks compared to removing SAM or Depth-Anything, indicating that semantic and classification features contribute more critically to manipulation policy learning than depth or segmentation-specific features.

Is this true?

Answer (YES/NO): YES